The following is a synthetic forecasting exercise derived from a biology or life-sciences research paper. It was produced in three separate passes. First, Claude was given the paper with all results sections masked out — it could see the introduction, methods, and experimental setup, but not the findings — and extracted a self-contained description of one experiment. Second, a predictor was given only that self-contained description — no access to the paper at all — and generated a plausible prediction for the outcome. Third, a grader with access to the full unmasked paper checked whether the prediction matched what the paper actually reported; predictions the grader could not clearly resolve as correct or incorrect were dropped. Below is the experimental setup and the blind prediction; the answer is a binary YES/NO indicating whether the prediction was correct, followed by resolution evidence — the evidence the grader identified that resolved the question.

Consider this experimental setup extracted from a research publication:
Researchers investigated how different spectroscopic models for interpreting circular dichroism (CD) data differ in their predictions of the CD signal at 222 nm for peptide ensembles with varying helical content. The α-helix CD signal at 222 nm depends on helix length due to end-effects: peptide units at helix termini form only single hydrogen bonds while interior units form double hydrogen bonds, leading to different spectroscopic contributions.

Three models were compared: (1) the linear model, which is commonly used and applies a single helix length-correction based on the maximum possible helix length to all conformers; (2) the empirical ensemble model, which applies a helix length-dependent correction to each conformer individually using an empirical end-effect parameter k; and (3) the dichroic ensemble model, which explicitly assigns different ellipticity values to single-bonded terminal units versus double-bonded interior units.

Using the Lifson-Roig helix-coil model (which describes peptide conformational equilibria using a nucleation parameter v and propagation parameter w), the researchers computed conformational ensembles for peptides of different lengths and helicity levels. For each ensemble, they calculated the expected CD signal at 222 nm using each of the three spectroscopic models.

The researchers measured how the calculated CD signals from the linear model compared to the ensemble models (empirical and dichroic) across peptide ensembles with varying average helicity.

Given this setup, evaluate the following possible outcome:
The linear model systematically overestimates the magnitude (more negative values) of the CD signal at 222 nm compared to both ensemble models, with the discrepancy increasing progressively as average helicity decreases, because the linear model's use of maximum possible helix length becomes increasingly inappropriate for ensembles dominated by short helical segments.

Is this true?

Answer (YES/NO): NO